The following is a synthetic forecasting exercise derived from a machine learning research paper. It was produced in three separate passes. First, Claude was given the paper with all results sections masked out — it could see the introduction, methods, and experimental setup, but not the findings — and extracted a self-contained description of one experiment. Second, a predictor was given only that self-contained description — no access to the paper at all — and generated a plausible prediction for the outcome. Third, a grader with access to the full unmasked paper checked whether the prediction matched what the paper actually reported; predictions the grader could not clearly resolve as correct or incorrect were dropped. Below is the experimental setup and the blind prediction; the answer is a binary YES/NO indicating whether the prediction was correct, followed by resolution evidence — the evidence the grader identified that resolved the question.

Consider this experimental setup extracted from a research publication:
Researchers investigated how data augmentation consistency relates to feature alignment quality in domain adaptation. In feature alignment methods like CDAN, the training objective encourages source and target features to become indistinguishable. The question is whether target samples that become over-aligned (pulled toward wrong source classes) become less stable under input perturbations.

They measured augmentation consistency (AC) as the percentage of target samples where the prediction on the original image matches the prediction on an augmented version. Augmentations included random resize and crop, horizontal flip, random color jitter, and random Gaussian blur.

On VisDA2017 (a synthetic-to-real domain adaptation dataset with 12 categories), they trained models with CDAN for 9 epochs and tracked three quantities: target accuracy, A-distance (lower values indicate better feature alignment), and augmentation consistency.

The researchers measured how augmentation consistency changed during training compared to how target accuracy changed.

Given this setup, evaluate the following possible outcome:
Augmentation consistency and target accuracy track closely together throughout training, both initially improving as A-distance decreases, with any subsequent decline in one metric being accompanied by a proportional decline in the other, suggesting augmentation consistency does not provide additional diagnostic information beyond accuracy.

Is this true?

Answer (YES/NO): NO